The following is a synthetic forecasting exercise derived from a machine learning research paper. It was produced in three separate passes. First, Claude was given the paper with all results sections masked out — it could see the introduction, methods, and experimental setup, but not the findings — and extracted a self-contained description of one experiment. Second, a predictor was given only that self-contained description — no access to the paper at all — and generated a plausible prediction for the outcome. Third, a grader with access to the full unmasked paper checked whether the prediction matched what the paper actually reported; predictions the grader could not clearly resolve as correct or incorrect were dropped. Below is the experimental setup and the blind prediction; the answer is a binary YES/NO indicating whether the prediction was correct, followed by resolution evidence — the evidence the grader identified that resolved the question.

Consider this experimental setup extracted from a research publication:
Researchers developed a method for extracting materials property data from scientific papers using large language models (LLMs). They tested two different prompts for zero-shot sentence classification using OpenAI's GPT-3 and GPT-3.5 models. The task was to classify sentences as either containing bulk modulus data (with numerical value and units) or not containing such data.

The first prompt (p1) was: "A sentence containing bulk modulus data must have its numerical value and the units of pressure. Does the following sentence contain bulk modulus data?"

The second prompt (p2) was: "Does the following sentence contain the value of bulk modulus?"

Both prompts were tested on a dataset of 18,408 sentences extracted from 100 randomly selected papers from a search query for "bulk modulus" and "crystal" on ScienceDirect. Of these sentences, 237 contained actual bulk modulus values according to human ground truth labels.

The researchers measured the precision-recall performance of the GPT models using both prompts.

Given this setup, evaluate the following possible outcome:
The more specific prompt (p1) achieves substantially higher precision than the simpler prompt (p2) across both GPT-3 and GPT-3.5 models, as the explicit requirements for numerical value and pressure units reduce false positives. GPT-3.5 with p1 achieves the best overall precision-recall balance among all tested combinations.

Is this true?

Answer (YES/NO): NO